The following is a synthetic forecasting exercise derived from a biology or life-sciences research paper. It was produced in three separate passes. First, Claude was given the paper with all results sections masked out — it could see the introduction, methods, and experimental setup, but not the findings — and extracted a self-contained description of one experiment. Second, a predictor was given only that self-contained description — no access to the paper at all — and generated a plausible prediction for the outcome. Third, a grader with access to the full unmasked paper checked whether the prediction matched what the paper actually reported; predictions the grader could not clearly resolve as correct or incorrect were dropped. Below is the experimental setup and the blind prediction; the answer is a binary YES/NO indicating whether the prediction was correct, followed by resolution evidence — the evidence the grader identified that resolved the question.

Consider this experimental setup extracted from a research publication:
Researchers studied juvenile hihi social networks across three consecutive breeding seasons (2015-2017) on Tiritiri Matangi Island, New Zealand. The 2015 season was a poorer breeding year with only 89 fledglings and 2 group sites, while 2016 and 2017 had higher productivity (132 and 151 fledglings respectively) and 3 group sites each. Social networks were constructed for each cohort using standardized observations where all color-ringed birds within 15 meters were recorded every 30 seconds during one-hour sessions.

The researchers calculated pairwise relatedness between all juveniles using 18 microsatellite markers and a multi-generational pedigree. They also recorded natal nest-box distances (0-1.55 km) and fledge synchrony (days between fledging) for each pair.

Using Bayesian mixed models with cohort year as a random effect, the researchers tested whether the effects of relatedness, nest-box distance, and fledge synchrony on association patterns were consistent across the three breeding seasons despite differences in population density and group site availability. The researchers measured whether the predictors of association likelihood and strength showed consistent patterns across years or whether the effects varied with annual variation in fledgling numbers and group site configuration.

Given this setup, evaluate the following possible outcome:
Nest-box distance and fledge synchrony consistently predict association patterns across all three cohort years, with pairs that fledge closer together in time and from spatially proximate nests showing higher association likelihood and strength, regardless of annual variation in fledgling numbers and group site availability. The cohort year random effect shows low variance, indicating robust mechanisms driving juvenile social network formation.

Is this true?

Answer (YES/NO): NO